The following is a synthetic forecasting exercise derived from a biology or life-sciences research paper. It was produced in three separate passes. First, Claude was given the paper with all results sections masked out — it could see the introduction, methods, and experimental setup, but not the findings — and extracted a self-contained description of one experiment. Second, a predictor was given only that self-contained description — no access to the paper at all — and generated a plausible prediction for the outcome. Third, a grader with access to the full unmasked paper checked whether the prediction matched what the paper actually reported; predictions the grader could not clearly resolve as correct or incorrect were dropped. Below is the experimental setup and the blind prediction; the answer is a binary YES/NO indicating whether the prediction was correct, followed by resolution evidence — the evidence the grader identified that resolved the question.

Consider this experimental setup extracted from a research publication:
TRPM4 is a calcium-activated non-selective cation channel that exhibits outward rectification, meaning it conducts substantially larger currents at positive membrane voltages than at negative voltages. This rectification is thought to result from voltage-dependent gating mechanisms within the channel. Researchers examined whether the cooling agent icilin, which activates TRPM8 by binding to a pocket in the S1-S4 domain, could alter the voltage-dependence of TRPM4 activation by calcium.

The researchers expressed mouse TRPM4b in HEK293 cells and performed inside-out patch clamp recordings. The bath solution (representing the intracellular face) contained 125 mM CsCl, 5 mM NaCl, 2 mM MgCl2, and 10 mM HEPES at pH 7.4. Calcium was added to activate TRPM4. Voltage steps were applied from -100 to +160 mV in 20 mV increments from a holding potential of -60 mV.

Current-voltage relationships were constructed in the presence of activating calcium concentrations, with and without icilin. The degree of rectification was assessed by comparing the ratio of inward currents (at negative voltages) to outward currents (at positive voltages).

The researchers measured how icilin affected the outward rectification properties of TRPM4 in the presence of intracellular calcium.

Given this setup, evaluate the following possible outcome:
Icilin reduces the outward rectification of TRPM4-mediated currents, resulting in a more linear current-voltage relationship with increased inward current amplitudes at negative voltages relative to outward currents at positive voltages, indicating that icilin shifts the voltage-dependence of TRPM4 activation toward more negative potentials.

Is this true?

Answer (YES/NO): YES